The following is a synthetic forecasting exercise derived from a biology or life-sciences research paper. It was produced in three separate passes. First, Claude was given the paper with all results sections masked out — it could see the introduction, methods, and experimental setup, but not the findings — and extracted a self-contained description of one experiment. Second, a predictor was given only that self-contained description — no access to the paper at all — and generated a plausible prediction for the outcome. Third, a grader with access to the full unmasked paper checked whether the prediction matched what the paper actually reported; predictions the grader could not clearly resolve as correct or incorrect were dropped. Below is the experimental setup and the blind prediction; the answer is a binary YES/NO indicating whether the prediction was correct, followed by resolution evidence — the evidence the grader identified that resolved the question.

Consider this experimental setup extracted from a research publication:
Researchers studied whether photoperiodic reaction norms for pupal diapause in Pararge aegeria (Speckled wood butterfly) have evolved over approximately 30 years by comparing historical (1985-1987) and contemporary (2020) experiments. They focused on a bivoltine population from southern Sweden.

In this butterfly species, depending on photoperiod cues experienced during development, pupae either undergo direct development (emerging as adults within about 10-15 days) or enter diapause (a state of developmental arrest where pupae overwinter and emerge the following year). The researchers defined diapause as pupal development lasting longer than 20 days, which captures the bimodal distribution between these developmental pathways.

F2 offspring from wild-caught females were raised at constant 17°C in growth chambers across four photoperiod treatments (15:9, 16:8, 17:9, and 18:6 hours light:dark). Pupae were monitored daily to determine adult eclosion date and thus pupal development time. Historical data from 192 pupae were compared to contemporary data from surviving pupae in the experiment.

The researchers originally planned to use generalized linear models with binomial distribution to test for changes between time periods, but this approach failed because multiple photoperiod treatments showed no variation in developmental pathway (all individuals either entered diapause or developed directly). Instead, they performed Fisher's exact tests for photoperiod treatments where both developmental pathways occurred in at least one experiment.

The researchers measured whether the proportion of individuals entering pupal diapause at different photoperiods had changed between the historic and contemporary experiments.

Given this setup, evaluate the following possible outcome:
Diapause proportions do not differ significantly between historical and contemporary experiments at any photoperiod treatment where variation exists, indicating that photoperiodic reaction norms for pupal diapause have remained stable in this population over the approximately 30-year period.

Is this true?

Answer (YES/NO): YES